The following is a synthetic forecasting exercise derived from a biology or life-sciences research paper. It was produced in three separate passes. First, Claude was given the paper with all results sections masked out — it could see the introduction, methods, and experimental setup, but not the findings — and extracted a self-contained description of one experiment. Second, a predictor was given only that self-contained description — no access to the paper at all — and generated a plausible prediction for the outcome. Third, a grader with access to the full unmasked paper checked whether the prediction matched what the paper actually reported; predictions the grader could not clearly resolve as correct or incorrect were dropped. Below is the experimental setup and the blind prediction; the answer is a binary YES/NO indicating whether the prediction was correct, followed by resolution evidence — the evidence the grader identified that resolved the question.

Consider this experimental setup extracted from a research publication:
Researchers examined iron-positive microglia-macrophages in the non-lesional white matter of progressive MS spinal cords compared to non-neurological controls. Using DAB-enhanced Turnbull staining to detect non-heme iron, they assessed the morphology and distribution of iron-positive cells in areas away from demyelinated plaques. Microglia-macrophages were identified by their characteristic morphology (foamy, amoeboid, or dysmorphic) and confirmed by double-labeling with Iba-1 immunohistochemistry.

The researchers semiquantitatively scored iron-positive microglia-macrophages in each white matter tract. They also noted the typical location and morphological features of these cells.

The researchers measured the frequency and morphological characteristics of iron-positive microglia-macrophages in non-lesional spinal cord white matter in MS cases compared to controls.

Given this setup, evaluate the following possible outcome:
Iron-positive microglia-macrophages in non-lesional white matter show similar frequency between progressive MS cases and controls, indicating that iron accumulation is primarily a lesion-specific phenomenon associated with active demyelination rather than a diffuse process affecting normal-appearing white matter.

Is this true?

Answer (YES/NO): NO